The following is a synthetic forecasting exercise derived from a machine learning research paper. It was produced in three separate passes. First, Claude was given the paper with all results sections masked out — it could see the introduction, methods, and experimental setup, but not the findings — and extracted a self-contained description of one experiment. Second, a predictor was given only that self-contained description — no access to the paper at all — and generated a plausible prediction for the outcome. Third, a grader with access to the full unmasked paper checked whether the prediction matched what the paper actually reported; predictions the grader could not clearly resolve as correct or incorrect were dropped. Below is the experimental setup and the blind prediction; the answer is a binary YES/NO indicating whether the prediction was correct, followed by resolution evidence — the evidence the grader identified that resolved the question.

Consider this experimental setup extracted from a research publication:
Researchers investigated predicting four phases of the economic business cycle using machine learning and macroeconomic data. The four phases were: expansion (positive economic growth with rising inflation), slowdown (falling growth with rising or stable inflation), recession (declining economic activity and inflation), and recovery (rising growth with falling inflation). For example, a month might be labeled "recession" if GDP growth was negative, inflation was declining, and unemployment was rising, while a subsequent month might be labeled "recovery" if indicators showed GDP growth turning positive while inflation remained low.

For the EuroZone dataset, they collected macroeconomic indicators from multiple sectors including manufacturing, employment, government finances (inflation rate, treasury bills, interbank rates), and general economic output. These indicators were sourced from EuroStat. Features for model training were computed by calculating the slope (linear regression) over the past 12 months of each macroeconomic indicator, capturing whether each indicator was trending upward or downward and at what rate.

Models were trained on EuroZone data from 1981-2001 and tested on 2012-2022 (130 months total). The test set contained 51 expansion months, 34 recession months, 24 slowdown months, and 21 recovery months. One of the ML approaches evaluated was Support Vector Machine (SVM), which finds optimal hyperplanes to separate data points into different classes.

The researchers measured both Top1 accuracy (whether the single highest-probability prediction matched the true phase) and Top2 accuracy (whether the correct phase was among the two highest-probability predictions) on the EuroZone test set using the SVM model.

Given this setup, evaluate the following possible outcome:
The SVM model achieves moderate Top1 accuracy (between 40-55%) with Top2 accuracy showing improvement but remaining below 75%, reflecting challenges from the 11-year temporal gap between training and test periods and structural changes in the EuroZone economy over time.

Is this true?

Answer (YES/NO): NO